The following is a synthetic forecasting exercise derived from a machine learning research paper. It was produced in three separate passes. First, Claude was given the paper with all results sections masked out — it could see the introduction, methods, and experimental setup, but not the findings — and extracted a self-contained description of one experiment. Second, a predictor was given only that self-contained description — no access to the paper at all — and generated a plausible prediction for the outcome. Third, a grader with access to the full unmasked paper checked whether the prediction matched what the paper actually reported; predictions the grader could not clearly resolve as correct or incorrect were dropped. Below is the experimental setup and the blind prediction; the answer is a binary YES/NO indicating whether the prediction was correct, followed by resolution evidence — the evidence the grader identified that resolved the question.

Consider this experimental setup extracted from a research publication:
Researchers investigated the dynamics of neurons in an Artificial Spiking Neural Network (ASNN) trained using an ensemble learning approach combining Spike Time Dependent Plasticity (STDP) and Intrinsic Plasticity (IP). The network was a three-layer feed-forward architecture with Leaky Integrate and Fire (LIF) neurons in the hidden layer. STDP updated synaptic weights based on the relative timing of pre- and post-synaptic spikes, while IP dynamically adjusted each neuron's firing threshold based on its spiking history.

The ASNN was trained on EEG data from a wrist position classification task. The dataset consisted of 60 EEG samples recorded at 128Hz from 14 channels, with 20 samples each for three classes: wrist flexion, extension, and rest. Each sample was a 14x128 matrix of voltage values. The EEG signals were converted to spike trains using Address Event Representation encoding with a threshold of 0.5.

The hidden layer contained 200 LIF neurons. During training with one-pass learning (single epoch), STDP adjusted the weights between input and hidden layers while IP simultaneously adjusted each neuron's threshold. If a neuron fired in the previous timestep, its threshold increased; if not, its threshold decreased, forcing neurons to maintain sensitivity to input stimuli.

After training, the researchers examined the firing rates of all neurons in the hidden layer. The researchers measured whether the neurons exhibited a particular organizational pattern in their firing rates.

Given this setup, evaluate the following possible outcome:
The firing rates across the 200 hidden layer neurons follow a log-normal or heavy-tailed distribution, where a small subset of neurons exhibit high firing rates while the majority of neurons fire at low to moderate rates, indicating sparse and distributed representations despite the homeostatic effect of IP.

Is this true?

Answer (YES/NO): NO